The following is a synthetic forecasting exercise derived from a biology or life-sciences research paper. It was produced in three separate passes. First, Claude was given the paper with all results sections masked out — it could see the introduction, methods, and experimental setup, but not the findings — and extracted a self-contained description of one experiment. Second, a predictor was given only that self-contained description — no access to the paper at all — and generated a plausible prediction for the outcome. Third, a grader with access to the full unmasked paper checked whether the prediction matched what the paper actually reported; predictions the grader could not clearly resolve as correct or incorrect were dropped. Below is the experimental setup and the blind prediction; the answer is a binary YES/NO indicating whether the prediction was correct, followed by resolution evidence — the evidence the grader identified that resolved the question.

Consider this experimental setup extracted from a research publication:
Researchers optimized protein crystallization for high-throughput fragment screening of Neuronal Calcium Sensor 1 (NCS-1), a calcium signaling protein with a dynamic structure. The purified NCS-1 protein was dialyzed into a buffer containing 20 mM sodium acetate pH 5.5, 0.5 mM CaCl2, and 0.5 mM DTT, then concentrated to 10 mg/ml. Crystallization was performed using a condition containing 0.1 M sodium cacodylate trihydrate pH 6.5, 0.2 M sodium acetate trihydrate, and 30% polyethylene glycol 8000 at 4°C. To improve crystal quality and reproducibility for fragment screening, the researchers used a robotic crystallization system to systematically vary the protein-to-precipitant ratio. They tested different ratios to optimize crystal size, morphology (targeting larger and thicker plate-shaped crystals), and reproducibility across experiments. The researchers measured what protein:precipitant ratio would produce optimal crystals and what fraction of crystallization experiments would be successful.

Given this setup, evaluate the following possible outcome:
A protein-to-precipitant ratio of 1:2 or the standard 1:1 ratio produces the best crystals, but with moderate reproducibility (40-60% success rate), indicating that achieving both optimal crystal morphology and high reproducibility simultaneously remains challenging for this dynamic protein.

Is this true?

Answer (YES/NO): NO